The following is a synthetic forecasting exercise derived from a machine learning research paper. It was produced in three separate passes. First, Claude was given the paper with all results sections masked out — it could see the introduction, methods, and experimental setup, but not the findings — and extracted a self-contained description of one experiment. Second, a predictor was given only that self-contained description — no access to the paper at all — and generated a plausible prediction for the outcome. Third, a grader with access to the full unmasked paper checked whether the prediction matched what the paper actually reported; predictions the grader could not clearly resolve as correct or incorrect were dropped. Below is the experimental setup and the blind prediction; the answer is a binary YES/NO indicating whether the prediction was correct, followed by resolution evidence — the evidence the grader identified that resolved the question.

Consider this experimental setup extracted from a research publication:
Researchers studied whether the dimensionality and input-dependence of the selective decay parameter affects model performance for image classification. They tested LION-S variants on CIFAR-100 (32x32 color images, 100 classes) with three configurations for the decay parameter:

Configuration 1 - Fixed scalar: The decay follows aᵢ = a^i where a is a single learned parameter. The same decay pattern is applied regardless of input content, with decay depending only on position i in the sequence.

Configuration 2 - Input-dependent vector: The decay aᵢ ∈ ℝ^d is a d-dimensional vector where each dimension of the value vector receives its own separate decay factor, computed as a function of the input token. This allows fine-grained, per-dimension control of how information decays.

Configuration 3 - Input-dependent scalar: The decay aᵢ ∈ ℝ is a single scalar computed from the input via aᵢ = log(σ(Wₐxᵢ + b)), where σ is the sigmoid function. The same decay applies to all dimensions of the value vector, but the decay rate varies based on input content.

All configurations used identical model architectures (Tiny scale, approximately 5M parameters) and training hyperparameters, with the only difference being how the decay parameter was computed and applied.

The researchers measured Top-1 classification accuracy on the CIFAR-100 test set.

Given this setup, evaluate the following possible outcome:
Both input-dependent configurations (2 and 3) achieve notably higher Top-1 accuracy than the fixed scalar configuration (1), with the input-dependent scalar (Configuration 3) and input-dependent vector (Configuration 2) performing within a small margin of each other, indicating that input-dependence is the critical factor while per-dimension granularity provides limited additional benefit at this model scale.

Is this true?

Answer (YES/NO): NO